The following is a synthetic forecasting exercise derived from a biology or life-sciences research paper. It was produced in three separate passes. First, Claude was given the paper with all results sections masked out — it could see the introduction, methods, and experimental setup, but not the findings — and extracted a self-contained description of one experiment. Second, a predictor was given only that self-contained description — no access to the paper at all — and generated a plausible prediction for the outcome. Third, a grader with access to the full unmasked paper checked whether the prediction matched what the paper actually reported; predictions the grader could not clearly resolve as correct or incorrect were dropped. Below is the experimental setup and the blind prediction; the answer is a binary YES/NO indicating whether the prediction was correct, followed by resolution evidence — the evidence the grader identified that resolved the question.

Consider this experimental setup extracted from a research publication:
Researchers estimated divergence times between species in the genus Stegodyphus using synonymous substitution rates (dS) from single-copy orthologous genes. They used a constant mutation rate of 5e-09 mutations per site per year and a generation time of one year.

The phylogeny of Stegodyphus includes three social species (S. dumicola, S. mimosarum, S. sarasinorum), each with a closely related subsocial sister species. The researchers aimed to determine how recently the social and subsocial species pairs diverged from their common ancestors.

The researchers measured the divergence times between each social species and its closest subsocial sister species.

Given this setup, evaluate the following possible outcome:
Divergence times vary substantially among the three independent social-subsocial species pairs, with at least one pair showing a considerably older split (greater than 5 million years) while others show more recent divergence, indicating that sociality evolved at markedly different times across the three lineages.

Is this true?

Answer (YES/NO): NO